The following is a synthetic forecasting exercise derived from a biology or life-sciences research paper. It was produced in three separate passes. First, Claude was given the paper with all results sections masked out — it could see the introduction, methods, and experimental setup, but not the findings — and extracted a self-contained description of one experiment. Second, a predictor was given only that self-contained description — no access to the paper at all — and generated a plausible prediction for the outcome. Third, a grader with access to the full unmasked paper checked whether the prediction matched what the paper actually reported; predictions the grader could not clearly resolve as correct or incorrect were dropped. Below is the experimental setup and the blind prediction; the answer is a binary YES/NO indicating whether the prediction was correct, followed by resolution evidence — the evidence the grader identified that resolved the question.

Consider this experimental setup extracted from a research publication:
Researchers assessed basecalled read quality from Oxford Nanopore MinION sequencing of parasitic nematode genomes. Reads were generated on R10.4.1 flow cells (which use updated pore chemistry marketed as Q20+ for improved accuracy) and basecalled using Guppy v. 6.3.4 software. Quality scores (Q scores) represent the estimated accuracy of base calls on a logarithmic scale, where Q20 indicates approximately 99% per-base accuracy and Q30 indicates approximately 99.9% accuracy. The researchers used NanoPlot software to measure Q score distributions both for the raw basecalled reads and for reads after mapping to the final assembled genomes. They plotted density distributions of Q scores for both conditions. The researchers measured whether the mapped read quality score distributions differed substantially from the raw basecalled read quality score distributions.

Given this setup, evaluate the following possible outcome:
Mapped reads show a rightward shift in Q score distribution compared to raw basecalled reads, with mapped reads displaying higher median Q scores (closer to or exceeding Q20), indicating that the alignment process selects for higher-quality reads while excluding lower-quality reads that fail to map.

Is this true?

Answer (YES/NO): NO